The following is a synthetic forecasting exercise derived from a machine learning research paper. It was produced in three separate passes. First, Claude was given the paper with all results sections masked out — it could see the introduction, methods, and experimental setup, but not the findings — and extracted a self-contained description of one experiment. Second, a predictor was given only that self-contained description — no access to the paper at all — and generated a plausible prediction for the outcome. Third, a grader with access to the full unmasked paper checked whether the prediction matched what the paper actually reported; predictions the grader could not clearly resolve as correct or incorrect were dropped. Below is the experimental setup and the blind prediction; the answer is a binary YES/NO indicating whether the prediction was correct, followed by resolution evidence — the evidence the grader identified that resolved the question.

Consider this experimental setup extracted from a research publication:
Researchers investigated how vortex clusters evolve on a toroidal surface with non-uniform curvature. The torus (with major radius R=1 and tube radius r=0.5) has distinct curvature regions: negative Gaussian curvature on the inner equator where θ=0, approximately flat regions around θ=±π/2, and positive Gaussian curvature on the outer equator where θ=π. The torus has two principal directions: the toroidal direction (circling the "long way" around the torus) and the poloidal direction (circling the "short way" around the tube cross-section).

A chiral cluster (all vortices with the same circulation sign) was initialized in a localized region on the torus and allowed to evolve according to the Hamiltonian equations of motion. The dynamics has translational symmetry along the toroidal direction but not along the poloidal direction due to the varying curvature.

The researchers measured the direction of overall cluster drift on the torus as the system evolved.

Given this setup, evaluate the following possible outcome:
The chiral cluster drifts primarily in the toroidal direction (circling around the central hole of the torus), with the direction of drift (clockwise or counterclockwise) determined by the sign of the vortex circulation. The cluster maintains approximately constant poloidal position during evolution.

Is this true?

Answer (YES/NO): YES